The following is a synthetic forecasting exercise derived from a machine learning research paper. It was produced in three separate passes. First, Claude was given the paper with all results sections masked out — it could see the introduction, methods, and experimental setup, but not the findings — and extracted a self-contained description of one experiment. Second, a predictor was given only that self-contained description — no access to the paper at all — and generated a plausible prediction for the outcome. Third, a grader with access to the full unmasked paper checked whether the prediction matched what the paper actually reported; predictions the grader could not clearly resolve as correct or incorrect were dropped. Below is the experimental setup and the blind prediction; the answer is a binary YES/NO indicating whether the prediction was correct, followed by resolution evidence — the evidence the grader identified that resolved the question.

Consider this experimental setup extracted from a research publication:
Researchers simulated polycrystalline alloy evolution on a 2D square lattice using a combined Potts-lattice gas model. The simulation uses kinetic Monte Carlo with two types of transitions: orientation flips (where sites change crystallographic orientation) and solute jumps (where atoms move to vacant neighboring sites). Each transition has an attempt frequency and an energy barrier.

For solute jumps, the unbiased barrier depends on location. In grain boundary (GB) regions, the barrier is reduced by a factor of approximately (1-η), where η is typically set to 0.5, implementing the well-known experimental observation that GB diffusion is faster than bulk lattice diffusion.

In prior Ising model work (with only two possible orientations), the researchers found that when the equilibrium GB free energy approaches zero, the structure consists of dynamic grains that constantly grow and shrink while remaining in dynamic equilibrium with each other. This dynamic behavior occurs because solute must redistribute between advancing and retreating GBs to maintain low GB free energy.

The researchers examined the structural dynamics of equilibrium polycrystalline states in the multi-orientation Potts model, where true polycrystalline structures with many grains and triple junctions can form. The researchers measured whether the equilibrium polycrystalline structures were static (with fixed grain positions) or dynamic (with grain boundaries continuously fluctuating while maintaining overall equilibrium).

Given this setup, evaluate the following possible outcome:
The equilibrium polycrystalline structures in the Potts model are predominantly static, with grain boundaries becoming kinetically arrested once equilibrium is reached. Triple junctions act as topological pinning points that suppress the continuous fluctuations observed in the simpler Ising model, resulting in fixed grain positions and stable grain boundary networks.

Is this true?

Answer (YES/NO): NO